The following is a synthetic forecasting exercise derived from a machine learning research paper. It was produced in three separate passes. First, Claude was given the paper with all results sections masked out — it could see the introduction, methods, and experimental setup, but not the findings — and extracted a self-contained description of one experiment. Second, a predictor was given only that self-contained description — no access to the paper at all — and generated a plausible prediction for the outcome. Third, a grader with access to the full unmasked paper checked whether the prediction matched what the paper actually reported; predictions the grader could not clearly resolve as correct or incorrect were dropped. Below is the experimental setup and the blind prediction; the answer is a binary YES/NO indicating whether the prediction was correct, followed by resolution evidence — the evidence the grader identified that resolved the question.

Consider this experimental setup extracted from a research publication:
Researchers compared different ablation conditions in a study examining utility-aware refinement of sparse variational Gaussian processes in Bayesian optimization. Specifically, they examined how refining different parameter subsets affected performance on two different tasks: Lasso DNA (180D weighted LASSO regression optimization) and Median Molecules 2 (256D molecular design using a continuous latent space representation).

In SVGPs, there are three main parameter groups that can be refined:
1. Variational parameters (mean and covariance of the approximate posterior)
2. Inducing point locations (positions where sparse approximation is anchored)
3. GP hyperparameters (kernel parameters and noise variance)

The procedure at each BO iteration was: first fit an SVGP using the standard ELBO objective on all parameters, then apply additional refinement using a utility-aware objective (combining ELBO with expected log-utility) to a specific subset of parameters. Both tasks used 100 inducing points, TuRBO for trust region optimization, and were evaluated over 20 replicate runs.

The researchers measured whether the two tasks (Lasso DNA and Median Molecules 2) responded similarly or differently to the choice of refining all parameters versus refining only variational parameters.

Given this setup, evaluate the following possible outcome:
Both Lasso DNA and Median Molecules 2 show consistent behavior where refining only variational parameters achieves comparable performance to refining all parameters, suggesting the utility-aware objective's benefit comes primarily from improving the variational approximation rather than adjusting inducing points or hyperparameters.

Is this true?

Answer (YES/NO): NO